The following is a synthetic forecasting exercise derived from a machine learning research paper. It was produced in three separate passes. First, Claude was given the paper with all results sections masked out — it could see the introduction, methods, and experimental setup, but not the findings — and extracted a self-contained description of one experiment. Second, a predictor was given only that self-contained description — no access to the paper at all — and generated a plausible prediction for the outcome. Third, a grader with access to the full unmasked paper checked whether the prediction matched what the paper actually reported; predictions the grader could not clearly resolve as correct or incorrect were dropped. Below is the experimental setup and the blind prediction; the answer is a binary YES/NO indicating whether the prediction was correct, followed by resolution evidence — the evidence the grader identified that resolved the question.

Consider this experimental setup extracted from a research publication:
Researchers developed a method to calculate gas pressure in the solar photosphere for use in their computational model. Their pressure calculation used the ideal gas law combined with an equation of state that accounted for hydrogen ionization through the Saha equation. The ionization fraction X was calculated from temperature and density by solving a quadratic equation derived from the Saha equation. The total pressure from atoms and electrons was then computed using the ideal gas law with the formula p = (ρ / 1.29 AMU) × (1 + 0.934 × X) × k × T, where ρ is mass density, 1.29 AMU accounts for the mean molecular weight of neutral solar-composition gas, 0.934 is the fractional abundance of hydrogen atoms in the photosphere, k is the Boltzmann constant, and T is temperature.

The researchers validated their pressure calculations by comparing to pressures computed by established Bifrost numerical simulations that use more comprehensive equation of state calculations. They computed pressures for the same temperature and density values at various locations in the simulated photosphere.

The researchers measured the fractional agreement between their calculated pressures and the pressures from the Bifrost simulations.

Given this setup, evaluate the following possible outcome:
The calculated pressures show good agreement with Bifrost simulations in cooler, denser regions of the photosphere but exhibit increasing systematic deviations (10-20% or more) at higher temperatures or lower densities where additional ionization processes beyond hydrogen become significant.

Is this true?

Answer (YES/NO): NO